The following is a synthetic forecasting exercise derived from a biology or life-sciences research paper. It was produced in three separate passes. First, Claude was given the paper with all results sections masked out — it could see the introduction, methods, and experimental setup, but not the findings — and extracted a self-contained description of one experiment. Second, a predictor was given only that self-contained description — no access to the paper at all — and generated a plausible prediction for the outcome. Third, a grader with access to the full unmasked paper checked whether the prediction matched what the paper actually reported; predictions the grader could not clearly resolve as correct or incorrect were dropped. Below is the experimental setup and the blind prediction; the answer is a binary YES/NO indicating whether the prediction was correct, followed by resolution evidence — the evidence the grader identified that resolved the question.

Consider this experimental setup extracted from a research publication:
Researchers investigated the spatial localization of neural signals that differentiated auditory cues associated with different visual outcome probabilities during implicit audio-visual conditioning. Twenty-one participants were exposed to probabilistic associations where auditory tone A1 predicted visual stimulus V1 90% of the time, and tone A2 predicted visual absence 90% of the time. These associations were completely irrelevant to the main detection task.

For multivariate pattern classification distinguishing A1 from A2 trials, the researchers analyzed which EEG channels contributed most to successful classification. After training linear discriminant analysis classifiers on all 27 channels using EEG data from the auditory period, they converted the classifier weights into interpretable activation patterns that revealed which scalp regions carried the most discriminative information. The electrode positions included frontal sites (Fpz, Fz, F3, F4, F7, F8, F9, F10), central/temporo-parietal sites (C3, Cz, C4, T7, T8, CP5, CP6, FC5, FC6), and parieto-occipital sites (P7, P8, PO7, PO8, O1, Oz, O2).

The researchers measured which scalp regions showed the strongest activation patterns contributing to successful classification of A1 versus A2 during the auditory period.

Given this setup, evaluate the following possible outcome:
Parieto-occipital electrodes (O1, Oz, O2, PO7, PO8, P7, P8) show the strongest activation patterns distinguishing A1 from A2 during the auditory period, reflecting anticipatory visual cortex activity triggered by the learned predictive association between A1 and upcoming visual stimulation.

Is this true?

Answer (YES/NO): NO